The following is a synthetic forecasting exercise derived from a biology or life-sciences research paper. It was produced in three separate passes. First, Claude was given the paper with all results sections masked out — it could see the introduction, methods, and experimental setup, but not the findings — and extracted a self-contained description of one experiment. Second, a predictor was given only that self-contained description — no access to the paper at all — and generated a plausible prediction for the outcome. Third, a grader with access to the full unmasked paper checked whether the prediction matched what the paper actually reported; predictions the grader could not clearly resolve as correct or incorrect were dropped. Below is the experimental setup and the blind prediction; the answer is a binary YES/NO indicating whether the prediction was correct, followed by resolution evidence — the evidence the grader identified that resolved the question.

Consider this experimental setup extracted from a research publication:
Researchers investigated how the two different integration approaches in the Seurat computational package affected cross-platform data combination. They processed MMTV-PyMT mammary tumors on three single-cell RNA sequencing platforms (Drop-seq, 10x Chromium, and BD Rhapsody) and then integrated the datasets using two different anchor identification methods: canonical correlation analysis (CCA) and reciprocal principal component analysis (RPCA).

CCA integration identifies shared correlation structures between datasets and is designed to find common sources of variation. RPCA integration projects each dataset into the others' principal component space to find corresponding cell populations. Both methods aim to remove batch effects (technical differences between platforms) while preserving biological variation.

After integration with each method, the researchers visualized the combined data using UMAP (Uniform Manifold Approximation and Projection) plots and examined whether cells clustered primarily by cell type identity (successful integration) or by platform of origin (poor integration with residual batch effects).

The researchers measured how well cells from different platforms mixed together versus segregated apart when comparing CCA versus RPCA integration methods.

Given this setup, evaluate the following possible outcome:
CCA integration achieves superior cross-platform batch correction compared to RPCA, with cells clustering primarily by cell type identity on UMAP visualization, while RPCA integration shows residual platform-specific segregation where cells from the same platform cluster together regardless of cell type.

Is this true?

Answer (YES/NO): NO